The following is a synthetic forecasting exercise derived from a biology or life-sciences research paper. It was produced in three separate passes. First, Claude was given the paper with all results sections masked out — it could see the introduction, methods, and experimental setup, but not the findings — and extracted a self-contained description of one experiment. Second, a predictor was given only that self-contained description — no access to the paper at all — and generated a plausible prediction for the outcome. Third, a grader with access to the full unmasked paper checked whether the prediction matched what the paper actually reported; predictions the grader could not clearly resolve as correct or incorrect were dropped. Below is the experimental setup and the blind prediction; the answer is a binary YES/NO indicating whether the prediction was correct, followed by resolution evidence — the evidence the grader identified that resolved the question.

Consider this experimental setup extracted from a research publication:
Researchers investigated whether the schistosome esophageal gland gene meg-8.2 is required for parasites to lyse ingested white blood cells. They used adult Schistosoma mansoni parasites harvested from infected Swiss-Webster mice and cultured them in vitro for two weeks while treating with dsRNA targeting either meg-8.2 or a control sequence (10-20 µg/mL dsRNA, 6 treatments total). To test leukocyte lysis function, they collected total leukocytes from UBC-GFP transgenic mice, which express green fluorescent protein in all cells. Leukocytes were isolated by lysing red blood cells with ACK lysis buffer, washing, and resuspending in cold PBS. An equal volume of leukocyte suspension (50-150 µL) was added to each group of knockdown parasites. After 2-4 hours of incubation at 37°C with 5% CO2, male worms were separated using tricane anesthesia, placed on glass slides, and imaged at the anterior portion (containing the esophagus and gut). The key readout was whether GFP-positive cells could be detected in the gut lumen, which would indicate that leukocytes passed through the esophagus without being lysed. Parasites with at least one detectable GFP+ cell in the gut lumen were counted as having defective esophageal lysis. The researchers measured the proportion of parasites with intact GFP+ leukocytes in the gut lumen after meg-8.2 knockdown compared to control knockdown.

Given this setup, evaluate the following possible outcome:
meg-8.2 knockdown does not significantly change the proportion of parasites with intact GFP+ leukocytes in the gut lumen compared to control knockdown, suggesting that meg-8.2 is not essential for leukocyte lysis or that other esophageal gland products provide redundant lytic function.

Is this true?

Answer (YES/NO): NO